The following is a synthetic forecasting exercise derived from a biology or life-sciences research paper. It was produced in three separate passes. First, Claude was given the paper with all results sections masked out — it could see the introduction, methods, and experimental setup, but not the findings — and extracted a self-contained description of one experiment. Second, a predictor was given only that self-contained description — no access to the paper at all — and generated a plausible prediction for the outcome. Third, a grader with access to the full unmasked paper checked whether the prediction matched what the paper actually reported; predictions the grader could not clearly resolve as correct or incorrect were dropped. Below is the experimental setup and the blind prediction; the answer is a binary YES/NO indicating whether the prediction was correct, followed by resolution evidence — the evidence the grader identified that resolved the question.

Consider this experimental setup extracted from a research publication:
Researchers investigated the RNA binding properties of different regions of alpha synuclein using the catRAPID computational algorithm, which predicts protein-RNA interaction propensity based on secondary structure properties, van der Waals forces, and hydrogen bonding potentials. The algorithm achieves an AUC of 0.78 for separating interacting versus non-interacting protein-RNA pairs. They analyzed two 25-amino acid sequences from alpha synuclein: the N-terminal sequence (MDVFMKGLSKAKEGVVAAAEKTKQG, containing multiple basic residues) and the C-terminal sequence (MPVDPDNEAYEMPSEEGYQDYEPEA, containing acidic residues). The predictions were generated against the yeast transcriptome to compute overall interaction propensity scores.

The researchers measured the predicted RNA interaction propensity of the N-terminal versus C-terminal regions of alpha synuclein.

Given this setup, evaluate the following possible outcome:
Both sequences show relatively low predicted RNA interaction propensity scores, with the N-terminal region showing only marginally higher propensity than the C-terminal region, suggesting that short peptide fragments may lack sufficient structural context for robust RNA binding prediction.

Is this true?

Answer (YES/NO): NO